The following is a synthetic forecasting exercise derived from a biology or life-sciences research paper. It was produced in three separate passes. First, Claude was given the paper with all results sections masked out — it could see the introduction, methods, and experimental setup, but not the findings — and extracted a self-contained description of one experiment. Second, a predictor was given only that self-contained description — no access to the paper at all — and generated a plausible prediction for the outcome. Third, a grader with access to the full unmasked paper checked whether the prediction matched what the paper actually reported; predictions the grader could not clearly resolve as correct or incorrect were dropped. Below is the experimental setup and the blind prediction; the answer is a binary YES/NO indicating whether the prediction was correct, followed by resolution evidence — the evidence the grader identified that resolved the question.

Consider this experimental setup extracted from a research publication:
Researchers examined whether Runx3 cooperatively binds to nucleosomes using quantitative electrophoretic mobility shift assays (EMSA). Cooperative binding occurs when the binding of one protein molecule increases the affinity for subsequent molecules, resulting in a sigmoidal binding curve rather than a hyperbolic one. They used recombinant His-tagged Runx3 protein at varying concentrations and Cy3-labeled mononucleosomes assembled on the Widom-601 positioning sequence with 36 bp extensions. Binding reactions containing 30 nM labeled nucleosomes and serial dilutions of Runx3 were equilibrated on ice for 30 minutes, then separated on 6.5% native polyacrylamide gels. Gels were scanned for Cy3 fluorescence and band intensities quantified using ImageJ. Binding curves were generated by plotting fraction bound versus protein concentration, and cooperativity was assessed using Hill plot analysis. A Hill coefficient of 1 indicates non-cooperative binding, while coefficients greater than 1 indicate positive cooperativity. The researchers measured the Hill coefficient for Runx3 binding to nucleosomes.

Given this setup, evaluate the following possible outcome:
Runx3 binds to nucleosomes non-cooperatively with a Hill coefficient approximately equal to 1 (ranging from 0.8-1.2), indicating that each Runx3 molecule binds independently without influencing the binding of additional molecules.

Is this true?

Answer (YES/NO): NO